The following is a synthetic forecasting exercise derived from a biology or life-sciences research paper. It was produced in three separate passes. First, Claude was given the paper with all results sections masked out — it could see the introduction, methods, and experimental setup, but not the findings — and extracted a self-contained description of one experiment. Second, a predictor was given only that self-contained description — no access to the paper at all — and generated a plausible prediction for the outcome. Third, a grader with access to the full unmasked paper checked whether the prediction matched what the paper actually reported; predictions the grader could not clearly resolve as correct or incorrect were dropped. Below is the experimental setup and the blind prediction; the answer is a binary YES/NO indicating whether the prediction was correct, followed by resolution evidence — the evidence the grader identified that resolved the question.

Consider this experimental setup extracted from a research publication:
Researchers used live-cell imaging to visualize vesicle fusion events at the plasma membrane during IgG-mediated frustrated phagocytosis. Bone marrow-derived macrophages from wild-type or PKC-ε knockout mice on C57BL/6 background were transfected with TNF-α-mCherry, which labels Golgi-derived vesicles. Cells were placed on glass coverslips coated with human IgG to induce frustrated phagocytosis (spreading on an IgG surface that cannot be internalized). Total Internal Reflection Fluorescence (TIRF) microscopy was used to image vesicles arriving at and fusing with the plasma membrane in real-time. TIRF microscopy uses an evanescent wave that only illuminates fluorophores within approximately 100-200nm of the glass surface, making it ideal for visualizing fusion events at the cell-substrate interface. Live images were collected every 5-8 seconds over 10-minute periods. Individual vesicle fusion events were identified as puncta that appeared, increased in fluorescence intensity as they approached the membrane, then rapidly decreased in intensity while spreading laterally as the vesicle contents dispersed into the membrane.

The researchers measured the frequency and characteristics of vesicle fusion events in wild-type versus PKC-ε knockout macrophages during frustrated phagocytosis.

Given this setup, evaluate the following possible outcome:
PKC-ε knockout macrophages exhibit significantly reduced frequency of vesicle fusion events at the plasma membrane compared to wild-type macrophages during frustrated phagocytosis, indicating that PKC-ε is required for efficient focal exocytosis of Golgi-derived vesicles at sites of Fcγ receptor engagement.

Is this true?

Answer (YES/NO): YES